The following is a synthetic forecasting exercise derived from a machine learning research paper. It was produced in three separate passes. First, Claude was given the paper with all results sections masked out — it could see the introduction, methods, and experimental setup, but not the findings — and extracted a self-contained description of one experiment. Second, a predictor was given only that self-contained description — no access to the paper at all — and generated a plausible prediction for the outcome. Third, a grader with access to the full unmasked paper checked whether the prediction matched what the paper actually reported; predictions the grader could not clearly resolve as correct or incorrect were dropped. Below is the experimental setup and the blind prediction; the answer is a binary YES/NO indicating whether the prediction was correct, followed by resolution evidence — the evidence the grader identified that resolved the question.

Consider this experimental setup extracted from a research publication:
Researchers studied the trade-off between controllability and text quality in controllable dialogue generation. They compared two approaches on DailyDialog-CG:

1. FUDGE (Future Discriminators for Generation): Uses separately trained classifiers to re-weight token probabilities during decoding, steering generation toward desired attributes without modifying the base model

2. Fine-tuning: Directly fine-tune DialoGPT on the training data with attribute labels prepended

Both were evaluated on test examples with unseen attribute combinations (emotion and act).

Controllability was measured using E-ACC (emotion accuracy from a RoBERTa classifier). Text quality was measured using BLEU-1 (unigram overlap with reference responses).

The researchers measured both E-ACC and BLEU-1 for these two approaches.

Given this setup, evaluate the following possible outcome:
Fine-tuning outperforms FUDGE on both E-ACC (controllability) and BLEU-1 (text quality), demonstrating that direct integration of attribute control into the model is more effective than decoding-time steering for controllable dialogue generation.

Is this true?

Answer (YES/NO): YES